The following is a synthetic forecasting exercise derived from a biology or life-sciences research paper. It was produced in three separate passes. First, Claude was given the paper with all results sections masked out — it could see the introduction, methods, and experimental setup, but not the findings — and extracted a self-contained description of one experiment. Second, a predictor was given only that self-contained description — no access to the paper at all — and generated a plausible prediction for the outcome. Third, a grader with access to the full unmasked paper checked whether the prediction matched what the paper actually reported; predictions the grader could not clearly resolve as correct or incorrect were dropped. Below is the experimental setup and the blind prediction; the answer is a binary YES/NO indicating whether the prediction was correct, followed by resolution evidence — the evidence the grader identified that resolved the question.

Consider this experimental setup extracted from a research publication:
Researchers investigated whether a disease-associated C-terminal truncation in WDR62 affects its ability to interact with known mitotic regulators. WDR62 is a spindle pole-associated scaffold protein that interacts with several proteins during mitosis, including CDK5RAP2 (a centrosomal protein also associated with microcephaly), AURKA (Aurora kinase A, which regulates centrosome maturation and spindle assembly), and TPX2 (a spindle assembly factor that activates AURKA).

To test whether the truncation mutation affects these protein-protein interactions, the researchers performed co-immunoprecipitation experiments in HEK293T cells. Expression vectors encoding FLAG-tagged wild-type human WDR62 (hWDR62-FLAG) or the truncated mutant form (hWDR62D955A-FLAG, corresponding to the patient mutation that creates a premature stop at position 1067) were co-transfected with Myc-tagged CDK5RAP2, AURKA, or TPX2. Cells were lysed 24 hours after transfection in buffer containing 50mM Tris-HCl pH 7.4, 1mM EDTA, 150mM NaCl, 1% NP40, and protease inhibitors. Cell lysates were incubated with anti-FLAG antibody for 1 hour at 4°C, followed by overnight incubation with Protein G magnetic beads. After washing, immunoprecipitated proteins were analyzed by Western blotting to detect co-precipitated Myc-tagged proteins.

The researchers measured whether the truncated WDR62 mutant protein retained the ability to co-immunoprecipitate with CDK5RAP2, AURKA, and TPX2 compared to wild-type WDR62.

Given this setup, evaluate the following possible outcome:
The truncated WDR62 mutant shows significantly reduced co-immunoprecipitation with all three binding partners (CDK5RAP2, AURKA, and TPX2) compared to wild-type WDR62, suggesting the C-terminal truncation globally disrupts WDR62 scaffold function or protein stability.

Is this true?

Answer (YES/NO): NO